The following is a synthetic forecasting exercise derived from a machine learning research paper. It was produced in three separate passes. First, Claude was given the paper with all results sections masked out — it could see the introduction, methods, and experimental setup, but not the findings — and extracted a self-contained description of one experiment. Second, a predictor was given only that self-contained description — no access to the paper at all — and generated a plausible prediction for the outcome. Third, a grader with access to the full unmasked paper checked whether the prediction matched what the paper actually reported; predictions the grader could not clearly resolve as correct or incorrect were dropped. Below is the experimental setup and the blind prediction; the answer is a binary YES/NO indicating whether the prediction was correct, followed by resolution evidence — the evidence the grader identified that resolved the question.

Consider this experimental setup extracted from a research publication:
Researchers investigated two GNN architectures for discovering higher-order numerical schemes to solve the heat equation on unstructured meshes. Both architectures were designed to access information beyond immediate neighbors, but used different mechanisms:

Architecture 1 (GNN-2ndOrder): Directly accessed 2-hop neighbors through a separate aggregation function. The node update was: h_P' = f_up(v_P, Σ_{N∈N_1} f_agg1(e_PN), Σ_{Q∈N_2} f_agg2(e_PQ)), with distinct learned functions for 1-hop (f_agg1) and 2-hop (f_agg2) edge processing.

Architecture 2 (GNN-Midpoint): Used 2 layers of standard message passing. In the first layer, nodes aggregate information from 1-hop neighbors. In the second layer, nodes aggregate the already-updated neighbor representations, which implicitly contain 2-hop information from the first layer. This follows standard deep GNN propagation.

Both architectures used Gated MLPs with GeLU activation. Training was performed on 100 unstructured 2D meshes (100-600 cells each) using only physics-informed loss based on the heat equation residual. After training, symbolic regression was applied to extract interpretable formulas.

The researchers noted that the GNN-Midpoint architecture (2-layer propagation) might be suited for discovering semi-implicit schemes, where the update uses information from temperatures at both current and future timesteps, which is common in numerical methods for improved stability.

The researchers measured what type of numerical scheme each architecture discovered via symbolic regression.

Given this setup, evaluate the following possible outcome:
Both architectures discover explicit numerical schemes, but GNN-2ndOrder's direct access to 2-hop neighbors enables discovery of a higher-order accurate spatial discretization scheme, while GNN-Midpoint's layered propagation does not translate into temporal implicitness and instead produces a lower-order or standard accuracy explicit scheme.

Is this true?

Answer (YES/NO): NO